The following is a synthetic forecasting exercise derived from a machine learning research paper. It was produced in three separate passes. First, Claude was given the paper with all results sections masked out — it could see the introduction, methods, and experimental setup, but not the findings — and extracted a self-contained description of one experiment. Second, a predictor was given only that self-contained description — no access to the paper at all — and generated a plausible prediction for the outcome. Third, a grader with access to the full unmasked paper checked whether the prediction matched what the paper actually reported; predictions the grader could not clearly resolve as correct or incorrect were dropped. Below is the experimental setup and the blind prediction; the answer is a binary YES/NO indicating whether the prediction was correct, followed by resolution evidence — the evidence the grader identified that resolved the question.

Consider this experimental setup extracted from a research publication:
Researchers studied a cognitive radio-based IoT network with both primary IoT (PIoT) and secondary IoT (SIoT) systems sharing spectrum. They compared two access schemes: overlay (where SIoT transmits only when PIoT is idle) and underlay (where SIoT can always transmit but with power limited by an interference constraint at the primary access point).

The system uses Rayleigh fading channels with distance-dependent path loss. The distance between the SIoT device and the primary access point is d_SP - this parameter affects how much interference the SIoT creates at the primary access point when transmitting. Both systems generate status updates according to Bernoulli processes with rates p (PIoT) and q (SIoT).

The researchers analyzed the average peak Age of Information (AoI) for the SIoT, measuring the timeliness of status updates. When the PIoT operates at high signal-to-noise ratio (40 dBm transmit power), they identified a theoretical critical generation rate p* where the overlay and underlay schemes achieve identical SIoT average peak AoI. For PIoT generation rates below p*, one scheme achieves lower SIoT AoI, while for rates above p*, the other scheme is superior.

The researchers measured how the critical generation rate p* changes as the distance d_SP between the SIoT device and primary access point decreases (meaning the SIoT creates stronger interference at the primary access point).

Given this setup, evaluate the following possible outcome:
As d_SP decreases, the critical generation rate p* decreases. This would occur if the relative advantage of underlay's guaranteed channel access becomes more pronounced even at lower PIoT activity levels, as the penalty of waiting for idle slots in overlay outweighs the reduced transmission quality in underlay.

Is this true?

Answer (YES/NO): NO